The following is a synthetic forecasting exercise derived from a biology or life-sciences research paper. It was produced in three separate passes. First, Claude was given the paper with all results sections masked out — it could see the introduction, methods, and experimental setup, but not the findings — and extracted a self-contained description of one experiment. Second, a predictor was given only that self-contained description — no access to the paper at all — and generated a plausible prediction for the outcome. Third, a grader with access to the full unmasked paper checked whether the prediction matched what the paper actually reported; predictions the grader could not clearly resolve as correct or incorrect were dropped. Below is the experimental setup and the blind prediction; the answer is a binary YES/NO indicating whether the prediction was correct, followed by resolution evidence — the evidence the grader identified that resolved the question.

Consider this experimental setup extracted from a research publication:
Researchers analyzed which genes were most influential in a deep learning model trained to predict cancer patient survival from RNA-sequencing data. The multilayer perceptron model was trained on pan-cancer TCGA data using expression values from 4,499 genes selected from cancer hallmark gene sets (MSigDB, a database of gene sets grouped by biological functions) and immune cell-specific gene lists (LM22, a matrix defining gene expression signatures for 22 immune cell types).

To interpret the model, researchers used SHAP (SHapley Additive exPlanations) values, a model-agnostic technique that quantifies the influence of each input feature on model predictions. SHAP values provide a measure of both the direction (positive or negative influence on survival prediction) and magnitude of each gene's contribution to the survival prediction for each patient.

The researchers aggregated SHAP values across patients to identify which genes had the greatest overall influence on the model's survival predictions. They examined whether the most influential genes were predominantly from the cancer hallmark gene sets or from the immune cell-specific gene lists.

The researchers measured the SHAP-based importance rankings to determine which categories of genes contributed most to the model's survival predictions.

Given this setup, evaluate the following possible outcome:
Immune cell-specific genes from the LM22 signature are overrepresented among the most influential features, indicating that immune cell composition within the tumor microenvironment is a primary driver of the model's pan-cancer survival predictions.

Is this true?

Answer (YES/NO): NO